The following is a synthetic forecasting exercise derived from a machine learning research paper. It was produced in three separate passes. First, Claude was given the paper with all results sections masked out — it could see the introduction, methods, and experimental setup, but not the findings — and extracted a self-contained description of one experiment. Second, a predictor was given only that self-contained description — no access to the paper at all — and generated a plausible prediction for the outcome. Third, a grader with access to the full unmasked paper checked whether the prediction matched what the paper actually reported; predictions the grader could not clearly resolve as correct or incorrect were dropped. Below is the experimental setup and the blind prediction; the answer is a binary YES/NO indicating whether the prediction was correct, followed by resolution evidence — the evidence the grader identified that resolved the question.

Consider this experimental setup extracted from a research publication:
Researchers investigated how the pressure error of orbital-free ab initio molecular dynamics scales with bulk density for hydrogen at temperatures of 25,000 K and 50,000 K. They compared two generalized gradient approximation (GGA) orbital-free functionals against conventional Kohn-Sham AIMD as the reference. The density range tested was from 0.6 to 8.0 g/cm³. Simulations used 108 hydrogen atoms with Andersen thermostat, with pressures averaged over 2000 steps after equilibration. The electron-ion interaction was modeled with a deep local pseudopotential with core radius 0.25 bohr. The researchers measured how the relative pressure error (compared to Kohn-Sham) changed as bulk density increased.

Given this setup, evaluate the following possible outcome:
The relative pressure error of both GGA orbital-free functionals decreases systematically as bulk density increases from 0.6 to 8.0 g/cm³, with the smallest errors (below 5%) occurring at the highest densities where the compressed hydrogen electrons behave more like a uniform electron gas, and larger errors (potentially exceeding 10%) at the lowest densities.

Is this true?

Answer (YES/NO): YES